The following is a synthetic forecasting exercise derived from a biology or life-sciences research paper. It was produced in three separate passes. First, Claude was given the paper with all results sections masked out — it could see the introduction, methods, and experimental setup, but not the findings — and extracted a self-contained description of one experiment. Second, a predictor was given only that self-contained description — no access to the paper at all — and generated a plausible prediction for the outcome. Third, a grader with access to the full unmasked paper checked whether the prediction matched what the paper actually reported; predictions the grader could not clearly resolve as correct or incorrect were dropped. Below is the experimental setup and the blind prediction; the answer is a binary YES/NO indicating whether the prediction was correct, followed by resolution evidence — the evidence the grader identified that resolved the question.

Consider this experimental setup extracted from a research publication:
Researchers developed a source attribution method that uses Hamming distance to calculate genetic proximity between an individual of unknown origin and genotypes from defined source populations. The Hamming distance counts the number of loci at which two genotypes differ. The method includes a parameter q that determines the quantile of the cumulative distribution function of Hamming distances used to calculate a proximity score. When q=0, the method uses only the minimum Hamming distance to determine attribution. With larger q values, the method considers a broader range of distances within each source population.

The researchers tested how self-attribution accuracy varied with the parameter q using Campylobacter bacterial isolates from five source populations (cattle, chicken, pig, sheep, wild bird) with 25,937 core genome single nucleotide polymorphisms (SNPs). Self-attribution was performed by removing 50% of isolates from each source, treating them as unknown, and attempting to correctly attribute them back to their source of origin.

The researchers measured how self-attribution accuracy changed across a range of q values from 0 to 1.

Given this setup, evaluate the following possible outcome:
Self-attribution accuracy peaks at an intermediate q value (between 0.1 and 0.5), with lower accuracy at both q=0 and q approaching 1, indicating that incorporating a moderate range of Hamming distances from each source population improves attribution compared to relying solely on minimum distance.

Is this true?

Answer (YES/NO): NO